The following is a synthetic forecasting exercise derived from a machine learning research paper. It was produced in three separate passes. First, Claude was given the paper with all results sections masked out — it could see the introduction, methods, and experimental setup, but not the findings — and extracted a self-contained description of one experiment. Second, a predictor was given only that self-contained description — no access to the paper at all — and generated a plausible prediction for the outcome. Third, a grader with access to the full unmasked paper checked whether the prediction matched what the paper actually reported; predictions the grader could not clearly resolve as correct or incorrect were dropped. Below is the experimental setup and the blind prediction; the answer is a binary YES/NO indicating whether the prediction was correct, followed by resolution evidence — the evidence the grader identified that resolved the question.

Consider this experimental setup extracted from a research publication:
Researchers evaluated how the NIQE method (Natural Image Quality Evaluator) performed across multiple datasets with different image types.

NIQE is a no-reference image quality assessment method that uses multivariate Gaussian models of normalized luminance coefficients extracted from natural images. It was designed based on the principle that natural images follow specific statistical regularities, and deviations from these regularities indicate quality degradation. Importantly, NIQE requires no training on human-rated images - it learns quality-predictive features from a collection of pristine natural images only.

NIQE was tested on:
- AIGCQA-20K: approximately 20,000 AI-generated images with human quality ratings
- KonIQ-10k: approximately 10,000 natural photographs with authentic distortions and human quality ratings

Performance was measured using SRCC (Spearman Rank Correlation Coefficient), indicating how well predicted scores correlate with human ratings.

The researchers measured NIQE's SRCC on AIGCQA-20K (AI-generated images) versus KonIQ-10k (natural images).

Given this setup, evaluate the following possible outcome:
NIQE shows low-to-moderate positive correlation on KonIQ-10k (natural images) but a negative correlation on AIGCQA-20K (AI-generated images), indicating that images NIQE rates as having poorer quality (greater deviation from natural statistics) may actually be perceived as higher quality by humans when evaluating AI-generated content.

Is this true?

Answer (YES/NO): NO